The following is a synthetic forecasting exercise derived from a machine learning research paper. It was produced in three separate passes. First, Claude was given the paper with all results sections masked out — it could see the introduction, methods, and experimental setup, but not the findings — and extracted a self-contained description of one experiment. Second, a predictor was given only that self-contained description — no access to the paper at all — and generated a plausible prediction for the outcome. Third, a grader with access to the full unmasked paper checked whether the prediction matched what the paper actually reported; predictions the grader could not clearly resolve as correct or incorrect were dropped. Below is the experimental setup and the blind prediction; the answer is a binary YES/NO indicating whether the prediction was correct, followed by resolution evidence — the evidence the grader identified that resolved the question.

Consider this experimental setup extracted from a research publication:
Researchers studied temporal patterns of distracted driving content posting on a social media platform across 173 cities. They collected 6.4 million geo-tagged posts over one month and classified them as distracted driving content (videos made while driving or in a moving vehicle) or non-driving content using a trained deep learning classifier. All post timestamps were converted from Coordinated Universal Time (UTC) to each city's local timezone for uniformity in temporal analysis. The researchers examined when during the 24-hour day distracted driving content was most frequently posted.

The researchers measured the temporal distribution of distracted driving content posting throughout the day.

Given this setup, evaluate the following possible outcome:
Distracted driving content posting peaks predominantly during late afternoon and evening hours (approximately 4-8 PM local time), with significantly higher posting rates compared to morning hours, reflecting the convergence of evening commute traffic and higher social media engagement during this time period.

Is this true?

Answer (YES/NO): NO